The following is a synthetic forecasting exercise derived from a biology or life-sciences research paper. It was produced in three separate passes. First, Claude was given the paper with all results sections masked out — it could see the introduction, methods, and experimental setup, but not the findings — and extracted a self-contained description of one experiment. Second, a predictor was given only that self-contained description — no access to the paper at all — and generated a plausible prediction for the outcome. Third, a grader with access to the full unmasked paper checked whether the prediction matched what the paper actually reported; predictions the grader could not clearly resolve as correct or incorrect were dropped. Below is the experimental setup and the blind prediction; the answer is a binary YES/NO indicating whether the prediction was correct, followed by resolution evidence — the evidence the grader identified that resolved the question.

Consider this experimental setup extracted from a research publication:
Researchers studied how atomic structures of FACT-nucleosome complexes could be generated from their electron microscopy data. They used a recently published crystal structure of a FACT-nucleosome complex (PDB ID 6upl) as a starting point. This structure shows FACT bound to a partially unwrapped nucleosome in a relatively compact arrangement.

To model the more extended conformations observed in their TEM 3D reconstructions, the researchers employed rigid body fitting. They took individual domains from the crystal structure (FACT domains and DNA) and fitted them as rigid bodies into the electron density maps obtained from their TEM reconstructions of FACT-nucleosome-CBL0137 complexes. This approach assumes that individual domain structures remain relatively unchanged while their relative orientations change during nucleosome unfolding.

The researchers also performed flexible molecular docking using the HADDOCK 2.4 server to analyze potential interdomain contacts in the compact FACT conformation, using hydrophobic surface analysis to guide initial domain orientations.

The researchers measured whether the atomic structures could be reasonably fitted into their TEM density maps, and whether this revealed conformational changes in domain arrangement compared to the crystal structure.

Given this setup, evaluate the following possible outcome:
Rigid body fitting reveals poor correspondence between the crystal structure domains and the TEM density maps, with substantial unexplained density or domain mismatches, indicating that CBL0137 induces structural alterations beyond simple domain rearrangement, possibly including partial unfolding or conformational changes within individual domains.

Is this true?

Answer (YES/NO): NO